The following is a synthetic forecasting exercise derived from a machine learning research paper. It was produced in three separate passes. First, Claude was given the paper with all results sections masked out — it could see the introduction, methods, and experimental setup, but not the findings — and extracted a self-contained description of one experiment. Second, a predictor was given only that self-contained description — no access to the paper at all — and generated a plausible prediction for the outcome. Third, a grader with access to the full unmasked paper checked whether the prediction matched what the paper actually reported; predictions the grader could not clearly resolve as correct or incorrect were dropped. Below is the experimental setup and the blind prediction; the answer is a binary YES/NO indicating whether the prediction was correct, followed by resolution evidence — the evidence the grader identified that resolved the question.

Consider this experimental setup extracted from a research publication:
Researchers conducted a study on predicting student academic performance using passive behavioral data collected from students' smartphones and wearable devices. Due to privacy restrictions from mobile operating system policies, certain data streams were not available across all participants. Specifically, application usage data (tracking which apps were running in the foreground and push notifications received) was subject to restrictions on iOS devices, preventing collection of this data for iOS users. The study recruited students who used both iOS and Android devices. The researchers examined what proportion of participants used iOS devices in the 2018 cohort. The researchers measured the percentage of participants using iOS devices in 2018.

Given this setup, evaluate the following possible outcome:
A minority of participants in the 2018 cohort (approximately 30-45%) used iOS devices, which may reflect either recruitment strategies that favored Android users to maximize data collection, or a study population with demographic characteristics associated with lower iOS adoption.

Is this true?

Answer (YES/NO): NO